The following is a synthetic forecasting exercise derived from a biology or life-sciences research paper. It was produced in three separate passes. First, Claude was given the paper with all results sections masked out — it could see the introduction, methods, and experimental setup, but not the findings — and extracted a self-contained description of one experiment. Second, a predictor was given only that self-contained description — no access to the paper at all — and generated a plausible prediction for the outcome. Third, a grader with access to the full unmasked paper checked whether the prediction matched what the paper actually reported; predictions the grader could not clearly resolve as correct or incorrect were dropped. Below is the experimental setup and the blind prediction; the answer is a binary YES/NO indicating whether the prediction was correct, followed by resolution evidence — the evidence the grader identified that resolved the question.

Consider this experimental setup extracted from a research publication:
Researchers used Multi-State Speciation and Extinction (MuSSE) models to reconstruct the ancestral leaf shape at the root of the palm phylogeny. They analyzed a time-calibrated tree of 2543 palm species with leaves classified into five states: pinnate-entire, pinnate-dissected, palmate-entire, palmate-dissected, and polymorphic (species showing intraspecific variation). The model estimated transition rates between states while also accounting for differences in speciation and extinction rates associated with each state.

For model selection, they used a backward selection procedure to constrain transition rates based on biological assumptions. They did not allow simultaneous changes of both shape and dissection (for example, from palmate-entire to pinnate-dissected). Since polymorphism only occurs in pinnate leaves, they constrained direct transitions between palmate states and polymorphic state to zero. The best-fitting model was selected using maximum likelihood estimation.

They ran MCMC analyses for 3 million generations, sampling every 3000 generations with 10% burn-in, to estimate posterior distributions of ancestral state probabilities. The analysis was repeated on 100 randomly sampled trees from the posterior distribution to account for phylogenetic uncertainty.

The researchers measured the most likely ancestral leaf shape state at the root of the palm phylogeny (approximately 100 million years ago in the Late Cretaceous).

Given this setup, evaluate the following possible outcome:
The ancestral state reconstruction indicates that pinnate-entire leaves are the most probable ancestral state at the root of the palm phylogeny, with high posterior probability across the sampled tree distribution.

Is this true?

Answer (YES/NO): NO